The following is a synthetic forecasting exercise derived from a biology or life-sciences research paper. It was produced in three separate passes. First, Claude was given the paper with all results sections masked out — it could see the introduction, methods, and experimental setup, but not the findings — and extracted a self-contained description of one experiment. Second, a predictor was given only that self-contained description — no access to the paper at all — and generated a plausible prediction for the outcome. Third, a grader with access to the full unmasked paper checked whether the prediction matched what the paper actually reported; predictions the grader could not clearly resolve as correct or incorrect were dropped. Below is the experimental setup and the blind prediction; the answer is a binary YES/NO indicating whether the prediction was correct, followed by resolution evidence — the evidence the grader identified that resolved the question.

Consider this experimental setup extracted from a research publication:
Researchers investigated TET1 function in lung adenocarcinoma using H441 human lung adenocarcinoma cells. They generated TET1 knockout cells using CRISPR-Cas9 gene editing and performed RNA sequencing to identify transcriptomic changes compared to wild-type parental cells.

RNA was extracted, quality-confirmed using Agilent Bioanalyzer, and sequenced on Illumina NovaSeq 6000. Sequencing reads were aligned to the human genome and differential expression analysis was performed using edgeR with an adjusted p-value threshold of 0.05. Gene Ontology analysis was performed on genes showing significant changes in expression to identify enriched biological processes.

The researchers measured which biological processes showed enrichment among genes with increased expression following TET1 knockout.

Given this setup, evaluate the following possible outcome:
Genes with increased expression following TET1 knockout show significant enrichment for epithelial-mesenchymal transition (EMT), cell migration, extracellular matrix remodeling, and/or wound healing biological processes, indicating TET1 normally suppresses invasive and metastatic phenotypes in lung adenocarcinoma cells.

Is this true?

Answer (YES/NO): NO